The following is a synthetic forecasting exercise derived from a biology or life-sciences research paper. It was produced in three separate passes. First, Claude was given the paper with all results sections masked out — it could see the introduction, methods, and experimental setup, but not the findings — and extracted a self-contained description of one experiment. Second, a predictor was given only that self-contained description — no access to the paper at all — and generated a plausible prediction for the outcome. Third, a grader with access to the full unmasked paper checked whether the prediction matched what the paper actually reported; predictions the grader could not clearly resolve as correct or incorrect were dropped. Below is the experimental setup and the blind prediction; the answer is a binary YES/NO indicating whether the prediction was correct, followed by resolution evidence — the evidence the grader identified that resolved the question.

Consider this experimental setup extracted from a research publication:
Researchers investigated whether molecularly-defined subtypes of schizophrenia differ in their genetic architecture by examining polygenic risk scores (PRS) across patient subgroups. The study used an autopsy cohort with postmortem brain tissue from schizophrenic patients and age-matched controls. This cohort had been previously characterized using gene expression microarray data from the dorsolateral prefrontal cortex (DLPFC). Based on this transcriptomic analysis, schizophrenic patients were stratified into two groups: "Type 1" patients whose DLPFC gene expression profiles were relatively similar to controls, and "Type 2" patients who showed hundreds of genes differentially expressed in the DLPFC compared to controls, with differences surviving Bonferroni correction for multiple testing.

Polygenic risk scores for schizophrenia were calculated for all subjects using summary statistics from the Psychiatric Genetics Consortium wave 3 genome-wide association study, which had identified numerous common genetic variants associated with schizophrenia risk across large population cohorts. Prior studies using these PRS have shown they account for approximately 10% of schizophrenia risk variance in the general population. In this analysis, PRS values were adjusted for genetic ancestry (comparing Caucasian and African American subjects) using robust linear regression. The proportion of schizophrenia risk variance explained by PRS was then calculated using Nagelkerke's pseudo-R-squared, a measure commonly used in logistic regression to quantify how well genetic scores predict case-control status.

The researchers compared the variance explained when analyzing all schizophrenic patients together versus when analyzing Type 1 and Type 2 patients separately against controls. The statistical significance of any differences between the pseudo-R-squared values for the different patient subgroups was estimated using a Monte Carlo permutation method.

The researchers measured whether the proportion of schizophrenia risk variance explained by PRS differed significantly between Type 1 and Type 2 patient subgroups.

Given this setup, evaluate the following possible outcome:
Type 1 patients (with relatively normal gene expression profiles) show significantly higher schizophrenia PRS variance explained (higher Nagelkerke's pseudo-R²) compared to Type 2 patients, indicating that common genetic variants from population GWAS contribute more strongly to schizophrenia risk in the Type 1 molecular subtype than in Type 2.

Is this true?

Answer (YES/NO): YES